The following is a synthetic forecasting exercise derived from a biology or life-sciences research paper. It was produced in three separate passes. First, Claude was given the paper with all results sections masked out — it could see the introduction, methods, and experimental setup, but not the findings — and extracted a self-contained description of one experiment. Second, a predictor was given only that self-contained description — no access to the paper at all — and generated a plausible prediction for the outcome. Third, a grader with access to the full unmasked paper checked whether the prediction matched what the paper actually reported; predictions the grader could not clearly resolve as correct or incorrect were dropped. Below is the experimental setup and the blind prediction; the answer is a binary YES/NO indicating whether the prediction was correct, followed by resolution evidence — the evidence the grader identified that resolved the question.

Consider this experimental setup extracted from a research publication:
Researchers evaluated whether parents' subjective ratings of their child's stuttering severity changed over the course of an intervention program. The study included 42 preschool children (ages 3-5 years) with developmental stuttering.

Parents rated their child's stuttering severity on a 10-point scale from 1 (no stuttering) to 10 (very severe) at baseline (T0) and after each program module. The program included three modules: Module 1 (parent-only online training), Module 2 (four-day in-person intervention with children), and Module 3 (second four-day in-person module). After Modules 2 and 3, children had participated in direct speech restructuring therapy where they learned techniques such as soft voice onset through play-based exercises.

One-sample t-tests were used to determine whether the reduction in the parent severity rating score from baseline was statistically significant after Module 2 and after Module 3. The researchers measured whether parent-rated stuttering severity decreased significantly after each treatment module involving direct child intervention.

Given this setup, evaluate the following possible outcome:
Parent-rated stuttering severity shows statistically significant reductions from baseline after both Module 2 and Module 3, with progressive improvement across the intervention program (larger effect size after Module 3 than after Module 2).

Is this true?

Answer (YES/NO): YES